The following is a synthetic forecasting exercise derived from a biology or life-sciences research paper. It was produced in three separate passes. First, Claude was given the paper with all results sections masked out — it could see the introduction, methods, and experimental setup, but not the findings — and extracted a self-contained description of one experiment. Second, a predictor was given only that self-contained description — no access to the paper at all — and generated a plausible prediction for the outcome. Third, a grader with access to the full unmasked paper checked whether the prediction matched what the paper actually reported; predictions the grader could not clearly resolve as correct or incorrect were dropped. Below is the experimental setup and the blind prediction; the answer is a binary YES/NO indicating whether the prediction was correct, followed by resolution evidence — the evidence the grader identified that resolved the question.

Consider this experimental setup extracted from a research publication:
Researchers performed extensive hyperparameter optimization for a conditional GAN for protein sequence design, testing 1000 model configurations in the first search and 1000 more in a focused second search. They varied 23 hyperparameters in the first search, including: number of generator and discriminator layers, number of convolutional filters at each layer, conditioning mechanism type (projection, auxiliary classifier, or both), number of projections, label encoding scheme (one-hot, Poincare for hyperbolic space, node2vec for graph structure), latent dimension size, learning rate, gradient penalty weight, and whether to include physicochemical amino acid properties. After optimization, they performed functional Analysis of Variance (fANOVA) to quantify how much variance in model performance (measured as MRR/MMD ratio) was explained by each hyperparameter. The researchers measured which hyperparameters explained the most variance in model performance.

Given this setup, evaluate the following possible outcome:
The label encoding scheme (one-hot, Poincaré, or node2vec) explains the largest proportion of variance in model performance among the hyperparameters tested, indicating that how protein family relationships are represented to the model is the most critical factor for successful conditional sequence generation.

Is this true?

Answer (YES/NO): NO